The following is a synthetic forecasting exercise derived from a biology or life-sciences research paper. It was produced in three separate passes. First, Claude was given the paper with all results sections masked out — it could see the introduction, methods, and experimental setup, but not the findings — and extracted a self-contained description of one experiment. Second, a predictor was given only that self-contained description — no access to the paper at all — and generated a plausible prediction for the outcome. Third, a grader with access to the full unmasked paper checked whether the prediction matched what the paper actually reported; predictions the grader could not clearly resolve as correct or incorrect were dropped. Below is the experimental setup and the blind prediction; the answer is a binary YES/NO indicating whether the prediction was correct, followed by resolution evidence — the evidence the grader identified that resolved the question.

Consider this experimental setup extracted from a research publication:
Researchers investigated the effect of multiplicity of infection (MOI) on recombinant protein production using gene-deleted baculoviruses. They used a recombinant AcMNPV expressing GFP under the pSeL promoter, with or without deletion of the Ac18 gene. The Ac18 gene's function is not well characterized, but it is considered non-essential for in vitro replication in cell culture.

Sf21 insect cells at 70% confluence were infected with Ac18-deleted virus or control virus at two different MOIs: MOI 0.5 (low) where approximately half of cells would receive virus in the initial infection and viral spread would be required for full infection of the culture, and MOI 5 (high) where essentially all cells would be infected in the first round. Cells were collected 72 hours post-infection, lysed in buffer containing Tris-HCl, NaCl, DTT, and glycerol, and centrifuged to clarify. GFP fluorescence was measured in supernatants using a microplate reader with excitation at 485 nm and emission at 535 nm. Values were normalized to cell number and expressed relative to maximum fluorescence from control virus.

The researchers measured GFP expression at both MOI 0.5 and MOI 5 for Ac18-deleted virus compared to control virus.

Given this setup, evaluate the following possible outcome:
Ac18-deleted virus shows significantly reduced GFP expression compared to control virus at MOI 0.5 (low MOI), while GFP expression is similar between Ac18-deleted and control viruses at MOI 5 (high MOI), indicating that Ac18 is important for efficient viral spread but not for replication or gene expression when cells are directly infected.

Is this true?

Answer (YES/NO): NO